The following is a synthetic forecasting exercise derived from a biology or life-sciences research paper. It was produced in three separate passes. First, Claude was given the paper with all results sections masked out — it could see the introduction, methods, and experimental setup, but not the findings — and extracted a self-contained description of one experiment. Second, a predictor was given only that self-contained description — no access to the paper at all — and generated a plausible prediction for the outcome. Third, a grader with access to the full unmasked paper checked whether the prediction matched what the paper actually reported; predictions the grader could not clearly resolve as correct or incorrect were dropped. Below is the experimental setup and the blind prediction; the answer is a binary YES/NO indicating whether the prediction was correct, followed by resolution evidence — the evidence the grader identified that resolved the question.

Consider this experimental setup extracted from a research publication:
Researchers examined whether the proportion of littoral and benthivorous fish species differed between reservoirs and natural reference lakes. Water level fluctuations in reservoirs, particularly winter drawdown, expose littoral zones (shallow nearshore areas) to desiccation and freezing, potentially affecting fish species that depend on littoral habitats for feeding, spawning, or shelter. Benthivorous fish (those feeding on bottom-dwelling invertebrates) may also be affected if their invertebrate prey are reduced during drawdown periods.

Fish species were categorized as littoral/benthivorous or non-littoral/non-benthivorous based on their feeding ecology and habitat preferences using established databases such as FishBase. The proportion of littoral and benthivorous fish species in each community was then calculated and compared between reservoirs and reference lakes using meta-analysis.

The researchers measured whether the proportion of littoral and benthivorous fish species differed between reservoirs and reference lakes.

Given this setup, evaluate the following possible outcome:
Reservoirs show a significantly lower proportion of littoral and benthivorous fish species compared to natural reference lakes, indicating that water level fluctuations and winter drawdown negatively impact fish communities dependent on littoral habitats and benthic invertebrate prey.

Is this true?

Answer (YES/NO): NO